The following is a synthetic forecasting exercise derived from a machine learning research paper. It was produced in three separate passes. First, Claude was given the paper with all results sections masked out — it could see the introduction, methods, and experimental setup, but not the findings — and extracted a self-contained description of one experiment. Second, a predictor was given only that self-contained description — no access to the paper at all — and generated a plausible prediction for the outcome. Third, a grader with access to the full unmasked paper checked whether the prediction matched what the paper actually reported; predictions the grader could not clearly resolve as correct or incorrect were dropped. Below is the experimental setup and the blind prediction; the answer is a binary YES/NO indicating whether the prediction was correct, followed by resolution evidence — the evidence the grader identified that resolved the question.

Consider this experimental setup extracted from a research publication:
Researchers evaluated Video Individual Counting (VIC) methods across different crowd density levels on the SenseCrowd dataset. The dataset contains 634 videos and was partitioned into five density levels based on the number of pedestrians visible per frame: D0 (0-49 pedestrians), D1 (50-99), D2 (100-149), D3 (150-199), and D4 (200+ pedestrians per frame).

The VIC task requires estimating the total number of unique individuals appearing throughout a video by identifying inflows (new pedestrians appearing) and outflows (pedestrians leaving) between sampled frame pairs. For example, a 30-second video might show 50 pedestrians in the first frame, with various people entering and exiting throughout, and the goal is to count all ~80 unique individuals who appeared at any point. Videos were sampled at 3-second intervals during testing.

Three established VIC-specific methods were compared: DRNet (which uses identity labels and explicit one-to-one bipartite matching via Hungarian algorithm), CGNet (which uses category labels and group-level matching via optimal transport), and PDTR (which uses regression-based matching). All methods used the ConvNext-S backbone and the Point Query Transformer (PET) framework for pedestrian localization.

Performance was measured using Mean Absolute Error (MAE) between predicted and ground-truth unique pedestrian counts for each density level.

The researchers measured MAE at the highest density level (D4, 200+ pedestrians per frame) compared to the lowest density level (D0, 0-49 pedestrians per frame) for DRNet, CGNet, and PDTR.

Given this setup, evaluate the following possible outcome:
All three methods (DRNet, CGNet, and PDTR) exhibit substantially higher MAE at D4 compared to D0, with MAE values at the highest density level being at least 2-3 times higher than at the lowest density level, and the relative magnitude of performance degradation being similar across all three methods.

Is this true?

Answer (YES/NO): NO